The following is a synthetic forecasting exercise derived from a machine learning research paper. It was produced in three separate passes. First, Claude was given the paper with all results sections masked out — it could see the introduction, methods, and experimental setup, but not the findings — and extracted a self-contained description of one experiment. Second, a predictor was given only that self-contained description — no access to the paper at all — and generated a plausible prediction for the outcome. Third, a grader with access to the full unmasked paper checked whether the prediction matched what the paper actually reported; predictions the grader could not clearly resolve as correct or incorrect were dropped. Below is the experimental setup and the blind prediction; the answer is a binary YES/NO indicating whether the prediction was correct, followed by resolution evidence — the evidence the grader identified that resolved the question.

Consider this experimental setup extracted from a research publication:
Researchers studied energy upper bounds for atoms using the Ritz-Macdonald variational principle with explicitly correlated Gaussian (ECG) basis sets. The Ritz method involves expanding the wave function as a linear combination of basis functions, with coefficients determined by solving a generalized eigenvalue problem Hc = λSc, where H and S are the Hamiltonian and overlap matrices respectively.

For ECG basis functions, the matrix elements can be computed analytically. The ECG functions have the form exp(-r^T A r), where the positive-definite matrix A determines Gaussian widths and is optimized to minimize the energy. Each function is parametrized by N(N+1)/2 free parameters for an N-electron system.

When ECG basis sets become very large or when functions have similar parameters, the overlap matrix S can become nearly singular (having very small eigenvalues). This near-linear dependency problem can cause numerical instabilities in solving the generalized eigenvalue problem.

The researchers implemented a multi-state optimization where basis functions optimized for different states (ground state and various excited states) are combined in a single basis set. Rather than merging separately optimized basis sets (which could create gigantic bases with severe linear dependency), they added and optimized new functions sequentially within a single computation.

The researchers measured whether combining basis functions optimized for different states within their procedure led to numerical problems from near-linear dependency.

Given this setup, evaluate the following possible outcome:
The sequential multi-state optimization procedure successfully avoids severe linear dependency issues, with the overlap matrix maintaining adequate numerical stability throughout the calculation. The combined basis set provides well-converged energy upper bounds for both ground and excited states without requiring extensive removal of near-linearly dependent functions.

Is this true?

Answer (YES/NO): YES